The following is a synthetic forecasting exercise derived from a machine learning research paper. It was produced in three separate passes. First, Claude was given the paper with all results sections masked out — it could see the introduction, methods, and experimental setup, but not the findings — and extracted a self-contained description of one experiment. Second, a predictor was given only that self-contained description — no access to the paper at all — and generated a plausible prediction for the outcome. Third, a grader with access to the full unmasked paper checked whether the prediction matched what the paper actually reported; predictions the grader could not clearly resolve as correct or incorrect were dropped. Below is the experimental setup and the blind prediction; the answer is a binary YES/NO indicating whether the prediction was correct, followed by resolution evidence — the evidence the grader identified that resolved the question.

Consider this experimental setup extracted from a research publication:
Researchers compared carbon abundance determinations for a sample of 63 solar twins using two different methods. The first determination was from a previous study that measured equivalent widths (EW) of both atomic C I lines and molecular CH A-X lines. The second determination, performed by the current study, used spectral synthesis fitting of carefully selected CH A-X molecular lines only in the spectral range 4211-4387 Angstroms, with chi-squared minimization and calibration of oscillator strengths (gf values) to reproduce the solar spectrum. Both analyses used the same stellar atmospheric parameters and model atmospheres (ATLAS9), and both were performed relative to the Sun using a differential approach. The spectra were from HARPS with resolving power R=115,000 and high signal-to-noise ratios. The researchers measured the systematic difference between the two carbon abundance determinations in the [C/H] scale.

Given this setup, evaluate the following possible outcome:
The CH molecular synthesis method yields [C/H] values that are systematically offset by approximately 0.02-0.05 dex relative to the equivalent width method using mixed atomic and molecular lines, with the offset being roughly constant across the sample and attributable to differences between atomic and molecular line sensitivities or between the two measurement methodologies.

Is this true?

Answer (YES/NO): YES